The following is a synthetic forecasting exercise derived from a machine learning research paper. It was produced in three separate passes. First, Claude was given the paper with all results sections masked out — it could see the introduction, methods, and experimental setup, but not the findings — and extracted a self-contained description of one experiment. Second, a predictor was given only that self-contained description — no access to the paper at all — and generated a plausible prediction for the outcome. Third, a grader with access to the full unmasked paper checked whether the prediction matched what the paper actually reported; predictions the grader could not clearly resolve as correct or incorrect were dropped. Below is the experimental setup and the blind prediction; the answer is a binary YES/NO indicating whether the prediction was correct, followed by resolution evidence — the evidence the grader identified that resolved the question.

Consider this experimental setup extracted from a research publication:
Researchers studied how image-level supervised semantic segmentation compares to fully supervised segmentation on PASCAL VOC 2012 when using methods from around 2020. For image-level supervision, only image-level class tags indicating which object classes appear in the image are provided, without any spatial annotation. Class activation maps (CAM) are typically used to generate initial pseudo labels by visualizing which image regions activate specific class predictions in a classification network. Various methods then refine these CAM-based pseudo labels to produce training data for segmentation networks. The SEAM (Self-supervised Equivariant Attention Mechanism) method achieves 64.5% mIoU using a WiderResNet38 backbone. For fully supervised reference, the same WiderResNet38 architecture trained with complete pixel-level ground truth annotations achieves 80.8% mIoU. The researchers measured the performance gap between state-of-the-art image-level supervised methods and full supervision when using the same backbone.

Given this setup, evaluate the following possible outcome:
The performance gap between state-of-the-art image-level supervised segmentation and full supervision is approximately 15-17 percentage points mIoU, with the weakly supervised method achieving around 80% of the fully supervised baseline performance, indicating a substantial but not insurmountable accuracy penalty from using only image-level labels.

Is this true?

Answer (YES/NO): YES